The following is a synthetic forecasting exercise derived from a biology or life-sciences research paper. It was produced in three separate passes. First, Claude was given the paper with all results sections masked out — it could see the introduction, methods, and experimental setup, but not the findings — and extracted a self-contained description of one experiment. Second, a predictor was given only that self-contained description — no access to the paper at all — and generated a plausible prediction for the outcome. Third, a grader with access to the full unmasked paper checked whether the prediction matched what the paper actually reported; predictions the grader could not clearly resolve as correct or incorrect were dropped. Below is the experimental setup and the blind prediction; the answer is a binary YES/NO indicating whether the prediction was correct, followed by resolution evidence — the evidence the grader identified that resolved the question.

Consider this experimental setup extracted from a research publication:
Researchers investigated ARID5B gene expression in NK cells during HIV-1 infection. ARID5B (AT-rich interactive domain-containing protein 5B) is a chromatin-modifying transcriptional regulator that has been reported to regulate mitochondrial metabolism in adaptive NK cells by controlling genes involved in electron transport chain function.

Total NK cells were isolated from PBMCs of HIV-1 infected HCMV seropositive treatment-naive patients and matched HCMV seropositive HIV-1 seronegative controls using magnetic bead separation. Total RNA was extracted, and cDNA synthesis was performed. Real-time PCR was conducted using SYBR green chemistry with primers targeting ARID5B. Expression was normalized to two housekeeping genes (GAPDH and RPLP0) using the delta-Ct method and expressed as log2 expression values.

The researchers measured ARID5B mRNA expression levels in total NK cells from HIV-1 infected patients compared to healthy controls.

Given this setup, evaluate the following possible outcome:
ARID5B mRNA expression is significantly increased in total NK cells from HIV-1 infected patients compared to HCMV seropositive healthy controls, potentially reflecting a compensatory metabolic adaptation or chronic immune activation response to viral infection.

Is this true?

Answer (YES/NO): YES